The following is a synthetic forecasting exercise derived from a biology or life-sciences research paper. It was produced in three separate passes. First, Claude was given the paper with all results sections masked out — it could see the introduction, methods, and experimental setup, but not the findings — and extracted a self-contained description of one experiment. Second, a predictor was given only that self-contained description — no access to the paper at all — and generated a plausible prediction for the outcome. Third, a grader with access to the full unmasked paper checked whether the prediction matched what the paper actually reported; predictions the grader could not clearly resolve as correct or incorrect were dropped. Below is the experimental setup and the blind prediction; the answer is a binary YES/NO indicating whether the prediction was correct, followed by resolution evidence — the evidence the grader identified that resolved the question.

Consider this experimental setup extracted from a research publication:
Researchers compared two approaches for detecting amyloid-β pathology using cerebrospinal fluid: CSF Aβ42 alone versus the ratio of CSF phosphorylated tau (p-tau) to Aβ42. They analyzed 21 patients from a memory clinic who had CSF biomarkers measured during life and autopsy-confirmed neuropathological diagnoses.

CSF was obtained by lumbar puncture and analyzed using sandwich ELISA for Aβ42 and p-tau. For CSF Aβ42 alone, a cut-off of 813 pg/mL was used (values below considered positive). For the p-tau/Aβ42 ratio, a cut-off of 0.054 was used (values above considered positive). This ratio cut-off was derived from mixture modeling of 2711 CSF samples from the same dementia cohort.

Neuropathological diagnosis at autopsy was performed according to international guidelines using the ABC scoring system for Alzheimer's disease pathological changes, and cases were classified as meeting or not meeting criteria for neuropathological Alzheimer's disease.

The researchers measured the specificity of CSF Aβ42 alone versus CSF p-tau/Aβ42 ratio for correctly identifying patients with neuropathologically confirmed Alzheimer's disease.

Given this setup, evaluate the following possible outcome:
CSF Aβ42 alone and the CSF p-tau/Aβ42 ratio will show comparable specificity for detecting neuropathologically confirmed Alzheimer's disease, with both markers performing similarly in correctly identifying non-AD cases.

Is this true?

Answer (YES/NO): NO